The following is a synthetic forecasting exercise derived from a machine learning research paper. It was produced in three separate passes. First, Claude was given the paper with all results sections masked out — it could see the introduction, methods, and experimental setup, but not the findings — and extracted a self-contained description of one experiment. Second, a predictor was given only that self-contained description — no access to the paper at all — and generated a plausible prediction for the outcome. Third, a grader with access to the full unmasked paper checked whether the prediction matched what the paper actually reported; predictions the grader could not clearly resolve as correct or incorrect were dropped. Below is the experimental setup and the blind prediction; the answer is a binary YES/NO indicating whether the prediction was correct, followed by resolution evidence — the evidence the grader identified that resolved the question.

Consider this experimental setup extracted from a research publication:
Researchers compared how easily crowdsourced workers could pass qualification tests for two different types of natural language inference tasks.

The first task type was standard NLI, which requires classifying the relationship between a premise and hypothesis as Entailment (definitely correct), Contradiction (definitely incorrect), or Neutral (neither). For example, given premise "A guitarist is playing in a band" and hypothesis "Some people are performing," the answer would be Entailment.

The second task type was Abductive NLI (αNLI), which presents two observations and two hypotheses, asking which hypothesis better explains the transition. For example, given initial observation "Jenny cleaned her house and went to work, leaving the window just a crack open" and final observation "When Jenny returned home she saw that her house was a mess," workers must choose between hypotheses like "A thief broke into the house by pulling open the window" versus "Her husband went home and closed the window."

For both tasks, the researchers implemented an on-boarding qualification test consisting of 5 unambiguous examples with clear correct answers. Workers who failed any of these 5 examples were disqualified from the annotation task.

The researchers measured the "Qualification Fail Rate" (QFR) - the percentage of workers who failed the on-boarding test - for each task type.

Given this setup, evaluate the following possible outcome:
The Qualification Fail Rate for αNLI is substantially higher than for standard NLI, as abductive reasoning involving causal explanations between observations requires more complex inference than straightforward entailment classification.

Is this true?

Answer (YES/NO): NO